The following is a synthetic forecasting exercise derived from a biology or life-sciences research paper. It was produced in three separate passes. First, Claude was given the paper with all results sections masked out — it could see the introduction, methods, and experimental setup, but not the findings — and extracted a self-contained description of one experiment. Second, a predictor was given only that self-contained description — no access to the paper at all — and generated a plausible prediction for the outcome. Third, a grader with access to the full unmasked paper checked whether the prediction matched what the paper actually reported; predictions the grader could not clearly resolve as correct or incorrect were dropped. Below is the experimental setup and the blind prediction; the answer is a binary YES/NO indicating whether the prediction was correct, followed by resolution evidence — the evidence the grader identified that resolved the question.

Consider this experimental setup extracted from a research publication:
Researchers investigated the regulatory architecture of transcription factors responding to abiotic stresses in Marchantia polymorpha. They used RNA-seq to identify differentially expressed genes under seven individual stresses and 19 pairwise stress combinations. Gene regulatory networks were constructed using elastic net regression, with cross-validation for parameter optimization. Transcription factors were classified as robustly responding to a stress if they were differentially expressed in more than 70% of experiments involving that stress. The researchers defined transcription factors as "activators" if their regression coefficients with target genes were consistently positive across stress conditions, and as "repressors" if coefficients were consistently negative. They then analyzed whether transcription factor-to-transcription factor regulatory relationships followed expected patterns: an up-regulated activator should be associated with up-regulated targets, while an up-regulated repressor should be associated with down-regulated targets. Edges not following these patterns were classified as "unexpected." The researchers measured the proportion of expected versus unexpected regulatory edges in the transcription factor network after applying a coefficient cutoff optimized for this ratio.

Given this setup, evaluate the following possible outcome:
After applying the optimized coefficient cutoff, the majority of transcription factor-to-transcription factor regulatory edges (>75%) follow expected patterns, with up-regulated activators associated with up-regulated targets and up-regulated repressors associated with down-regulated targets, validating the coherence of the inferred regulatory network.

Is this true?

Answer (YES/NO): NO